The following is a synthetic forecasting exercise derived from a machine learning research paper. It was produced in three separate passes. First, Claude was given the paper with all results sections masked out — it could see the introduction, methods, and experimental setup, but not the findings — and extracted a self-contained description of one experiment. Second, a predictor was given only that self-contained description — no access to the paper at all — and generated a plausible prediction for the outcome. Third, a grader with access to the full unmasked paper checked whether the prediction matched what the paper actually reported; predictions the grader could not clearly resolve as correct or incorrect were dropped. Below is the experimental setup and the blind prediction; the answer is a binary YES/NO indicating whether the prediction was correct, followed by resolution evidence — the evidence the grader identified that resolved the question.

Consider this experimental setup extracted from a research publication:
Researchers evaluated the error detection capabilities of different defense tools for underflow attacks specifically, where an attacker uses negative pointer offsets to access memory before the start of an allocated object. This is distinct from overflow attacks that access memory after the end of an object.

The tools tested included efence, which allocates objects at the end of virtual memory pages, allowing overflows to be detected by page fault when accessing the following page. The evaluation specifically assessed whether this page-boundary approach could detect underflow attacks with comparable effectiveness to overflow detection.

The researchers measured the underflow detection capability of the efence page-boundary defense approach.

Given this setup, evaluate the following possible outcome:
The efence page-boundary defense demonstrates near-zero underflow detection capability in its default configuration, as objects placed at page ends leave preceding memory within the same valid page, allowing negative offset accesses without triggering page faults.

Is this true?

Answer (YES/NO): NO